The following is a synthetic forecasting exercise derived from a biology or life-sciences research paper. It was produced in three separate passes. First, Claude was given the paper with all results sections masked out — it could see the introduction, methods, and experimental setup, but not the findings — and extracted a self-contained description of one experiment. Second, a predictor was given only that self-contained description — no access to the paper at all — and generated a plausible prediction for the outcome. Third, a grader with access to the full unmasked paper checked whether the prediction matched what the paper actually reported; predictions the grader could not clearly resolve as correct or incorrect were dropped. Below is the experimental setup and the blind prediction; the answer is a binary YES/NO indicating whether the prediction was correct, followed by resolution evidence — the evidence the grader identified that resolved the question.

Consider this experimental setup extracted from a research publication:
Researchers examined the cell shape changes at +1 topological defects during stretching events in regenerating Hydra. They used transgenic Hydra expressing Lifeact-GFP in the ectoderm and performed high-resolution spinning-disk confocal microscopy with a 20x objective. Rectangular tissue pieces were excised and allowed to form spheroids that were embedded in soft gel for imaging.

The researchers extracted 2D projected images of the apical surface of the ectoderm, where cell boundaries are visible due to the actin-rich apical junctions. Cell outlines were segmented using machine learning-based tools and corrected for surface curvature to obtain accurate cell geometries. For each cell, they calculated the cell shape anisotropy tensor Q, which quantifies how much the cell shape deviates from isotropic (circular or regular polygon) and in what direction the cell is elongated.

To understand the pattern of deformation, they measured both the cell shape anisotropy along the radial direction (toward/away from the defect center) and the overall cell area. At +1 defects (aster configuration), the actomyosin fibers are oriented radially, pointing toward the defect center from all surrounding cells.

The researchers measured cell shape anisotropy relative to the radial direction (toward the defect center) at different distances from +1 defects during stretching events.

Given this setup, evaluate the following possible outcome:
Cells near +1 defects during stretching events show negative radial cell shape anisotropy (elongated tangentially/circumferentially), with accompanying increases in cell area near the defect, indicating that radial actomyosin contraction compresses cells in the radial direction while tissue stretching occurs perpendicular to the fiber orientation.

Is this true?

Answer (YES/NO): YES